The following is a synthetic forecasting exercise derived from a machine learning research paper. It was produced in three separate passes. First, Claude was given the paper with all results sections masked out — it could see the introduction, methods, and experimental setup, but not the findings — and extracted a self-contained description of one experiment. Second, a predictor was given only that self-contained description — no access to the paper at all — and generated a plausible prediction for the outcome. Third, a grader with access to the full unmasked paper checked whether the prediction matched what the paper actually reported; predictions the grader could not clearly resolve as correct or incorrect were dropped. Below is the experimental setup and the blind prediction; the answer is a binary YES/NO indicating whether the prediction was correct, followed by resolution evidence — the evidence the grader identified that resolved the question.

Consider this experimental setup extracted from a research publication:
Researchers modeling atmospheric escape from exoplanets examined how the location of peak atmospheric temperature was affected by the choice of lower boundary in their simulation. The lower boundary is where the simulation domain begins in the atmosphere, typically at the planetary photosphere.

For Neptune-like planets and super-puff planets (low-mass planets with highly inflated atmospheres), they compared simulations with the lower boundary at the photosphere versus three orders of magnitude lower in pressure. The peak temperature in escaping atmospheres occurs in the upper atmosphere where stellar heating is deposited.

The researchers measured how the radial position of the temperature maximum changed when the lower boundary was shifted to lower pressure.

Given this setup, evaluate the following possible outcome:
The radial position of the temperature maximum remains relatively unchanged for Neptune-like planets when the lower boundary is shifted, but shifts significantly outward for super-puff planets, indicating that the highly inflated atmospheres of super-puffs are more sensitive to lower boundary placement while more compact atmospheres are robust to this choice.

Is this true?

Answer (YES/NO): NO